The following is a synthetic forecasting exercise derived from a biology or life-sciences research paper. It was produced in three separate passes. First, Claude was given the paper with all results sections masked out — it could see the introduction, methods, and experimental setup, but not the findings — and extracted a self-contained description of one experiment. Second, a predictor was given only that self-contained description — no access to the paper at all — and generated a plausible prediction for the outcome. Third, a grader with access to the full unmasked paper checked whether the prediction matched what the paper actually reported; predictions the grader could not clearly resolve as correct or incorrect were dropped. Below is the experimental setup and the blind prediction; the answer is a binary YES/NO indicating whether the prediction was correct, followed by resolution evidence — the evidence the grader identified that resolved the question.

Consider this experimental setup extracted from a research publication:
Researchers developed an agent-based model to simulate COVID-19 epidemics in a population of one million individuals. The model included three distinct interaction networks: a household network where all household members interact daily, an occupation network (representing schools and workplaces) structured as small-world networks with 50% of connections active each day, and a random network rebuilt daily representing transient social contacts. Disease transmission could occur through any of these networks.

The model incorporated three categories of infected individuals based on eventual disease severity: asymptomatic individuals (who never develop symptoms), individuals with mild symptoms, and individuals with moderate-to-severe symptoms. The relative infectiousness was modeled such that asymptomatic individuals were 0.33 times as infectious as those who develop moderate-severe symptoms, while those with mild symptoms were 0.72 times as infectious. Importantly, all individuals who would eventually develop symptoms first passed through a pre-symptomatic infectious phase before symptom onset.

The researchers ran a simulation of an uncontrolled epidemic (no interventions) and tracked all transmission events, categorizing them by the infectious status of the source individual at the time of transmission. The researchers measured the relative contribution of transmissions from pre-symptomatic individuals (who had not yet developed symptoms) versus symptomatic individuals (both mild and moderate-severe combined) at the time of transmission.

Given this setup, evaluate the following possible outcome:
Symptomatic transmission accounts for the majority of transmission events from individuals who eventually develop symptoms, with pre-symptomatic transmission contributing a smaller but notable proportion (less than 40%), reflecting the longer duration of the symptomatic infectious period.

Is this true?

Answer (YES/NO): NO